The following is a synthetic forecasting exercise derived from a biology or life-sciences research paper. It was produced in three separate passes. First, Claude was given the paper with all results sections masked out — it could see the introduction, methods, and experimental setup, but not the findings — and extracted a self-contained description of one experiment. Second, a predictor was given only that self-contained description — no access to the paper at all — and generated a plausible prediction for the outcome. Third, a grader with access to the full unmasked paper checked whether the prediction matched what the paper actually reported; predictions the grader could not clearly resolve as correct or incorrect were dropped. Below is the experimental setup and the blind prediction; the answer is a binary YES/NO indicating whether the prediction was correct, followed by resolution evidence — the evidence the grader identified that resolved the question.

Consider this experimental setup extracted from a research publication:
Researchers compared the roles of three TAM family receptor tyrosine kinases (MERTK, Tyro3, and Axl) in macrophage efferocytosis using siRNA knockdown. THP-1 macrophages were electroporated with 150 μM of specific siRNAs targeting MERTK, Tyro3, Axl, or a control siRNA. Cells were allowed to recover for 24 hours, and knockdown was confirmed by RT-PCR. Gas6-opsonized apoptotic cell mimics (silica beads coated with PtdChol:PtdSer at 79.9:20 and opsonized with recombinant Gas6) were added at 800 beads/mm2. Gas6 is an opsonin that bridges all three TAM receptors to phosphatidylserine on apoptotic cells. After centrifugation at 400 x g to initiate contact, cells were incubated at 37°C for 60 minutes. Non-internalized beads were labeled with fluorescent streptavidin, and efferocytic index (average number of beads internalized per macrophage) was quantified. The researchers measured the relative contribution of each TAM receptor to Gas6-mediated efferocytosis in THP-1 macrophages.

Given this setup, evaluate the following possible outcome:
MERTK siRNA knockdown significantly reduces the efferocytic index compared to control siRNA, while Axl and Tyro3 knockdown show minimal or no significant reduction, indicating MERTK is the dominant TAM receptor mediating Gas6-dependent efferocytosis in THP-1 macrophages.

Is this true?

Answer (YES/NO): YES